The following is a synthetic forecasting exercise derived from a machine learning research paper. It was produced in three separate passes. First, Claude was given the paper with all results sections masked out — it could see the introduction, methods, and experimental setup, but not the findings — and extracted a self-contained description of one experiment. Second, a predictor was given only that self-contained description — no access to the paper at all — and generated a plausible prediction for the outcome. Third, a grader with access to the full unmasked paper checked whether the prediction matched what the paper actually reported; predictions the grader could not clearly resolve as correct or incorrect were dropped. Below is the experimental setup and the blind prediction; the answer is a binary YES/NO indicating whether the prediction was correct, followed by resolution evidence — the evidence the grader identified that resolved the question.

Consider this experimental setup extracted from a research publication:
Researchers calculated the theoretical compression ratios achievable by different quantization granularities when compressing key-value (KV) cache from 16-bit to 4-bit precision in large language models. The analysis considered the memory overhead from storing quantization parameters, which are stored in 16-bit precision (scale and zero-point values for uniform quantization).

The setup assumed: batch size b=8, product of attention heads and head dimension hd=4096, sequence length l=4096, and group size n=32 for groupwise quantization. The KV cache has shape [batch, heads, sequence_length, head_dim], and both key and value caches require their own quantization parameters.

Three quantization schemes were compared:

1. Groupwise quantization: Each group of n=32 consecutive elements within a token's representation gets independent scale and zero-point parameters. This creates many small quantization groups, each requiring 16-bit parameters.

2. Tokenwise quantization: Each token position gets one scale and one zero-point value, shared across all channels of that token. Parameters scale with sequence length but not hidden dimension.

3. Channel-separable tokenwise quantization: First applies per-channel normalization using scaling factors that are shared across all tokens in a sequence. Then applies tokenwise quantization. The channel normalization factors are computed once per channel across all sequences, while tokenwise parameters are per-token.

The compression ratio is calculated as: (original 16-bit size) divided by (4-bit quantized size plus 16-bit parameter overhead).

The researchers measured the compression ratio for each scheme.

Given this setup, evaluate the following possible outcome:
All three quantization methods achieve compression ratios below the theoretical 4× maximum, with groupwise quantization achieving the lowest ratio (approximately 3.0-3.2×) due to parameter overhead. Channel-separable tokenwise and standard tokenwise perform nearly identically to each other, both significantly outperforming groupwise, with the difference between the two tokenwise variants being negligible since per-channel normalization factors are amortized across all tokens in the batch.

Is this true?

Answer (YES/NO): YES